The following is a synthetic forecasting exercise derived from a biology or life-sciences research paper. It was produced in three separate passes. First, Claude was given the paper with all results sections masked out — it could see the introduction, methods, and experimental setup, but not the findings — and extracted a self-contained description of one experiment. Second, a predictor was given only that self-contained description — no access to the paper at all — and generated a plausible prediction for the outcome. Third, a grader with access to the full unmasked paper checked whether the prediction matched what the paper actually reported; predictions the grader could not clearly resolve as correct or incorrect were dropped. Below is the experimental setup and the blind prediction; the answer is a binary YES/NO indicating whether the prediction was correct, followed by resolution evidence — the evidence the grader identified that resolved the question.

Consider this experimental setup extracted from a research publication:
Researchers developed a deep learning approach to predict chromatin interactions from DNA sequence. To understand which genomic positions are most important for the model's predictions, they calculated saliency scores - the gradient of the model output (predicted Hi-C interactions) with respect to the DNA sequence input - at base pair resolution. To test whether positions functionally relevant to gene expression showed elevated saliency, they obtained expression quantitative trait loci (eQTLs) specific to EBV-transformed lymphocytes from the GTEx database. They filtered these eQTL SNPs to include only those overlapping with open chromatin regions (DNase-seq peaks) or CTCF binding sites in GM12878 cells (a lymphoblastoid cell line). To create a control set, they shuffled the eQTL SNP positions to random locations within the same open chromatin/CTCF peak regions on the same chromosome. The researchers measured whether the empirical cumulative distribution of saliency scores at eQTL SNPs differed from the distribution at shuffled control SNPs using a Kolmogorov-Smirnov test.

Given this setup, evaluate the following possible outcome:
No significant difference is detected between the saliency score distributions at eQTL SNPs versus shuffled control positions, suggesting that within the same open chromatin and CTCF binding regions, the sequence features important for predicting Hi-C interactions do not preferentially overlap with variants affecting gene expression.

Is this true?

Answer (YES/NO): NO